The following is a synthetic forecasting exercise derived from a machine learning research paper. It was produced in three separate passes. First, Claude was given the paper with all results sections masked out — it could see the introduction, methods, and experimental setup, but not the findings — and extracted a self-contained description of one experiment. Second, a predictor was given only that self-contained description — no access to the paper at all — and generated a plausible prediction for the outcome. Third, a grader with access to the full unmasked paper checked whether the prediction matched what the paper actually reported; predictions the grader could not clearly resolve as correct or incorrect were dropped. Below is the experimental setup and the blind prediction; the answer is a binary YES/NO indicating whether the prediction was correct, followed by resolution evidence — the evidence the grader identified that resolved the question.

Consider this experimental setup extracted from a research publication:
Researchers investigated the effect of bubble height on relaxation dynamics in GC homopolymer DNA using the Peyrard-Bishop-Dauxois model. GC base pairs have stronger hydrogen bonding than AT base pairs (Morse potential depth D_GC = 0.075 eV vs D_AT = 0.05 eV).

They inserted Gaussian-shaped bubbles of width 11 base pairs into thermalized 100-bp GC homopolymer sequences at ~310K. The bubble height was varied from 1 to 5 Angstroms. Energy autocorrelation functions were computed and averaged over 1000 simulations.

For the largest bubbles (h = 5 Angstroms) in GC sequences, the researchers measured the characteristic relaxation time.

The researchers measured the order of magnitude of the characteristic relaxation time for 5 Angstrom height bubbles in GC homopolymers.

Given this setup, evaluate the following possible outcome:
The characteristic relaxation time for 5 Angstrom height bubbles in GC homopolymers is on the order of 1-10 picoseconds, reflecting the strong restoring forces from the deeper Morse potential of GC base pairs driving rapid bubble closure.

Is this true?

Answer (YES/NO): NO